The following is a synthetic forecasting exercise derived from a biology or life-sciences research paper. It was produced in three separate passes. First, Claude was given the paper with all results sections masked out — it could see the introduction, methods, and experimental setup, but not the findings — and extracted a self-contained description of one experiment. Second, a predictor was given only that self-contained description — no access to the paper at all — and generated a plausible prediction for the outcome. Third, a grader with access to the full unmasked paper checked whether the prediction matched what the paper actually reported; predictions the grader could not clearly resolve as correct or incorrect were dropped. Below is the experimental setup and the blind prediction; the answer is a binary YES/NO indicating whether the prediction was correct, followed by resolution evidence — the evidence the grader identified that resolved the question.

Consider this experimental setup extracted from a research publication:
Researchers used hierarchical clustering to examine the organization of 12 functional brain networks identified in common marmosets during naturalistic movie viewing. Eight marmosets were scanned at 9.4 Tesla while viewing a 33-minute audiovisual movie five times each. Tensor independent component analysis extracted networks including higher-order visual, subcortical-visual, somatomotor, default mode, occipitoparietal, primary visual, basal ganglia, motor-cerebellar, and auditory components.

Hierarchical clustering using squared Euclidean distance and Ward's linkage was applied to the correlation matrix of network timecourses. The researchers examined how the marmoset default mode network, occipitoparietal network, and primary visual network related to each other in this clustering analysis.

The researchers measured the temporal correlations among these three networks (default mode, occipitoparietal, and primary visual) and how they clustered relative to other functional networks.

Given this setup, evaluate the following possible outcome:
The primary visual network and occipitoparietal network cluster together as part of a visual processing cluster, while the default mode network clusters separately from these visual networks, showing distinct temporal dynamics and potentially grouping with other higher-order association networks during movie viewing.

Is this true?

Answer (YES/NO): NO